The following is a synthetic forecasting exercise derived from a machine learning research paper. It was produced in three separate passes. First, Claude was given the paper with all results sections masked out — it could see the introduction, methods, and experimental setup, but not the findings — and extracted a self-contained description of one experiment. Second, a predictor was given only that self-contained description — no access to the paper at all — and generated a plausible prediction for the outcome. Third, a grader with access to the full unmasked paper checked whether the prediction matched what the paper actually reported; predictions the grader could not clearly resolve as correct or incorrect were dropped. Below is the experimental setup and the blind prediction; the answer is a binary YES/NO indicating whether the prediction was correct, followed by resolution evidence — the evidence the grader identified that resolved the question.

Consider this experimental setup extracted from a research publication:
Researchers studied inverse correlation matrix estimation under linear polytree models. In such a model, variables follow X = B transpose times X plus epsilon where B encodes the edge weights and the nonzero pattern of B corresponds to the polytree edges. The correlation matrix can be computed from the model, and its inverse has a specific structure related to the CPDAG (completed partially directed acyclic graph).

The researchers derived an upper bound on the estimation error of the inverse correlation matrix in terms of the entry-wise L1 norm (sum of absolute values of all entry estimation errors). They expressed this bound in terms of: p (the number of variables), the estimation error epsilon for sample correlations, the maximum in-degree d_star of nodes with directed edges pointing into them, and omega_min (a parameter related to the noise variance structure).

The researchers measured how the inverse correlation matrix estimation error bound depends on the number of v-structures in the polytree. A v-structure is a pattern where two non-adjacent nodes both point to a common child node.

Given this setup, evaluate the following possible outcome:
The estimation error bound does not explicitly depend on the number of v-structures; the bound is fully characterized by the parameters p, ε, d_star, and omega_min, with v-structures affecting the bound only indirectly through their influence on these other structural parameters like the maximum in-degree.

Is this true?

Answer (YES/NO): YES